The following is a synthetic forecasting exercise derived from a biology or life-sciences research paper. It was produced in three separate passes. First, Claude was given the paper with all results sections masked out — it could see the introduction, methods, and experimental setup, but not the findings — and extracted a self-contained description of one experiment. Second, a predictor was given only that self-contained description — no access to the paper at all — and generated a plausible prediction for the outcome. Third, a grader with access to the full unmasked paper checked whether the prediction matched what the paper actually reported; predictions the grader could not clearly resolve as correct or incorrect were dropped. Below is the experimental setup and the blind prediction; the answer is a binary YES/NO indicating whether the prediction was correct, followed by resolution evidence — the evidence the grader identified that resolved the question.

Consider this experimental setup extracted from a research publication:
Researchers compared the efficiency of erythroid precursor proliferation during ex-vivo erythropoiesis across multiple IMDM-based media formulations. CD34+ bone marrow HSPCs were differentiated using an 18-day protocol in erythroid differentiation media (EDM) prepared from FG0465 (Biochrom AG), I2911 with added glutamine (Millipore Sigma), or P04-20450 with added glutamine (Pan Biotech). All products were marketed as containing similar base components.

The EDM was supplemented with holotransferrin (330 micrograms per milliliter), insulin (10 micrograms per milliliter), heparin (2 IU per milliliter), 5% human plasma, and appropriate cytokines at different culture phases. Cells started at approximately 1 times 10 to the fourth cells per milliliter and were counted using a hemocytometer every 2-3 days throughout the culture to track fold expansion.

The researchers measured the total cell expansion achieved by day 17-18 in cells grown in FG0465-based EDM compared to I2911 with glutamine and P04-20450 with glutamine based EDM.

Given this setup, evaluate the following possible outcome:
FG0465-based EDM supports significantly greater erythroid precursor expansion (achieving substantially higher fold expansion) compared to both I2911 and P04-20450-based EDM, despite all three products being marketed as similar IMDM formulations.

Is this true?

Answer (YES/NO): YES